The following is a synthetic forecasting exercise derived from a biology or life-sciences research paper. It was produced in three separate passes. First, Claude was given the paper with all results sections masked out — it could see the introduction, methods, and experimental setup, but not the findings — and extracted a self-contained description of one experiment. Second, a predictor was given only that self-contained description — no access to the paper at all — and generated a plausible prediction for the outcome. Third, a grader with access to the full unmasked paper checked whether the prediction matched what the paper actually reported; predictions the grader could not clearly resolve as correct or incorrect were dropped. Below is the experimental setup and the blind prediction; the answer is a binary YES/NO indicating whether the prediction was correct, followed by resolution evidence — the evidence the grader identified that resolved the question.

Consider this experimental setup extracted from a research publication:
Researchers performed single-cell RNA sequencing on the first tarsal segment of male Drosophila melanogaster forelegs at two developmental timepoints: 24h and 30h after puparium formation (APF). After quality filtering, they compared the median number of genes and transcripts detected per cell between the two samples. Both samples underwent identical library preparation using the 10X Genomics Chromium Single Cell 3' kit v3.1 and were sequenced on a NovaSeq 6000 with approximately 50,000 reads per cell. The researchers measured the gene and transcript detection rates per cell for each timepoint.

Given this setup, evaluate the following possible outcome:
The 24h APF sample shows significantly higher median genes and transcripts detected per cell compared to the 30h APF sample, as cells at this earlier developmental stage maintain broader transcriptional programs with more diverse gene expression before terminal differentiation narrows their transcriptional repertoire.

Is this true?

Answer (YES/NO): NO